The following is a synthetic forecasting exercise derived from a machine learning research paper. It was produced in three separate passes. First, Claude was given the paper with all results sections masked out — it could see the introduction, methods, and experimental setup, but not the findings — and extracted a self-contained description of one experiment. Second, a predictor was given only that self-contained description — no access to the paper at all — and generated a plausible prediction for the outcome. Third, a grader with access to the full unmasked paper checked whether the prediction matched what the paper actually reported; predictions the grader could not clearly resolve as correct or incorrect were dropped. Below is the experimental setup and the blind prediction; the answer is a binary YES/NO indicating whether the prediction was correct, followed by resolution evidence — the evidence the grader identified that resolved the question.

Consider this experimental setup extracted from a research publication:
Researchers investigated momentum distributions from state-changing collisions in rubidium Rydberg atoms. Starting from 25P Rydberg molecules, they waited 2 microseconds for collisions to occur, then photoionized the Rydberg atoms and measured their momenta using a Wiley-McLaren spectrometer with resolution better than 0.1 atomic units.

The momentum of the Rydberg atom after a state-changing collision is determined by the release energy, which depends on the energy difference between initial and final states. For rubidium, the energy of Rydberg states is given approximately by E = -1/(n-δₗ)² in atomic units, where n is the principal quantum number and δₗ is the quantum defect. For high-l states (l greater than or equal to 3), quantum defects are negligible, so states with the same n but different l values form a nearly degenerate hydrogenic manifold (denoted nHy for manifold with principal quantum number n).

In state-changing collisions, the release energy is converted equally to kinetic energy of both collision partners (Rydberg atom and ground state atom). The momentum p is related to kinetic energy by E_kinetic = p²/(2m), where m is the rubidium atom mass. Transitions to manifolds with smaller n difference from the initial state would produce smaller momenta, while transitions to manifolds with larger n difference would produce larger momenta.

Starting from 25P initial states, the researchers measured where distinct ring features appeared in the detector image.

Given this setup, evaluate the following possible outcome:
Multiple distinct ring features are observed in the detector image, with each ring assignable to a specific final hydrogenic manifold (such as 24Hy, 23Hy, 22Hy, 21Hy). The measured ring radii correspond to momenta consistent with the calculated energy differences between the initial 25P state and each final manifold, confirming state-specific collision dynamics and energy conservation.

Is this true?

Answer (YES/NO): NO